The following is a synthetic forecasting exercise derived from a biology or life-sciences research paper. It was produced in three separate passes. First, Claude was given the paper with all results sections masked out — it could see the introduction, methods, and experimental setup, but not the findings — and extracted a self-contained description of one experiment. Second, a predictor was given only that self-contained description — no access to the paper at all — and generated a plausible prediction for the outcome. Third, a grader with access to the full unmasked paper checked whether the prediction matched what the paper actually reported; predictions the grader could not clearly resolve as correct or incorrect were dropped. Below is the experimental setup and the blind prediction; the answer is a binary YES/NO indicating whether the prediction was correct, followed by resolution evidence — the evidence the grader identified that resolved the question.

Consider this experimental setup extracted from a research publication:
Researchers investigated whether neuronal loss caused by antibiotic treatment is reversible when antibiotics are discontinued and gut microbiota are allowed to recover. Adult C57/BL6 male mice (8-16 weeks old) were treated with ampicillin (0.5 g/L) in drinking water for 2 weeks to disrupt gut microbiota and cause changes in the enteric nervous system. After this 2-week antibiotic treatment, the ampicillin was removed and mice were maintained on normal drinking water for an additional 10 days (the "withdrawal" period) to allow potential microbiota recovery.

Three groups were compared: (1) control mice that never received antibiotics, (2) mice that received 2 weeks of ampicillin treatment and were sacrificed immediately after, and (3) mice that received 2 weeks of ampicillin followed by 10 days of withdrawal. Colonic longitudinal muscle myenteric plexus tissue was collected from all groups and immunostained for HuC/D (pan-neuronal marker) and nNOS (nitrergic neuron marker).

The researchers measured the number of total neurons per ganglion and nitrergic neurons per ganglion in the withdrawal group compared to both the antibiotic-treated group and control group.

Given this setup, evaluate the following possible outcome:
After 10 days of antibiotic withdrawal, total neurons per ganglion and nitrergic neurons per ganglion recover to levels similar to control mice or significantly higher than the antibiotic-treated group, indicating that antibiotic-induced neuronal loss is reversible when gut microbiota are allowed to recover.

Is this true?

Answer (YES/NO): YES